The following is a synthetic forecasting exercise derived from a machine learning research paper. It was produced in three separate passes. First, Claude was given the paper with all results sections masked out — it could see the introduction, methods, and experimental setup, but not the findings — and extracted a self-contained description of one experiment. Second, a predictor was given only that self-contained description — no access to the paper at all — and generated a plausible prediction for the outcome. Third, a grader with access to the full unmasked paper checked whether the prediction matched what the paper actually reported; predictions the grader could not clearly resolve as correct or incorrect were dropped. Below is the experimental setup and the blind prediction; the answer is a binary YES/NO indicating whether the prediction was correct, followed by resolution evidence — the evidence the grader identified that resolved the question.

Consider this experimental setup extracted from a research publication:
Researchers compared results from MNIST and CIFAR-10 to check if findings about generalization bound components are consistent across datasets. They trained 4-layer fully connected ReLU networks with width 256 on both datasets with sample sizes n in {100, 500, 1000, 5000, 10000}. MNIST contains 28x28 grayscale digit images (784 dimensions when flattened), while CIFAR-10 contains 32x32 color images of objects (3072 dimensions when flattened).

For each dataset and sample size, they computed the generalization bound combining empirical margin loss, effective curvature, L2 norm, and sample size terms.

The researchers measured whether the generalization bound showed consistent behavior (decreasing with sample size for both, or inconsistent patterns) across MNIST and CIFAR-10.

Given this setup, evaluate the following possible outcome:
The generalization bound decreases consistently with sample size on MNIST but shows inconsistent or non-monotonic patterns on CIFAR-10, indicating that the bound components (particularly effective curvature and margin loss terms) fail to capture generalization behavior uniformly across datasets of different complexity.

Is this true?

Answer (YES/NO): NO